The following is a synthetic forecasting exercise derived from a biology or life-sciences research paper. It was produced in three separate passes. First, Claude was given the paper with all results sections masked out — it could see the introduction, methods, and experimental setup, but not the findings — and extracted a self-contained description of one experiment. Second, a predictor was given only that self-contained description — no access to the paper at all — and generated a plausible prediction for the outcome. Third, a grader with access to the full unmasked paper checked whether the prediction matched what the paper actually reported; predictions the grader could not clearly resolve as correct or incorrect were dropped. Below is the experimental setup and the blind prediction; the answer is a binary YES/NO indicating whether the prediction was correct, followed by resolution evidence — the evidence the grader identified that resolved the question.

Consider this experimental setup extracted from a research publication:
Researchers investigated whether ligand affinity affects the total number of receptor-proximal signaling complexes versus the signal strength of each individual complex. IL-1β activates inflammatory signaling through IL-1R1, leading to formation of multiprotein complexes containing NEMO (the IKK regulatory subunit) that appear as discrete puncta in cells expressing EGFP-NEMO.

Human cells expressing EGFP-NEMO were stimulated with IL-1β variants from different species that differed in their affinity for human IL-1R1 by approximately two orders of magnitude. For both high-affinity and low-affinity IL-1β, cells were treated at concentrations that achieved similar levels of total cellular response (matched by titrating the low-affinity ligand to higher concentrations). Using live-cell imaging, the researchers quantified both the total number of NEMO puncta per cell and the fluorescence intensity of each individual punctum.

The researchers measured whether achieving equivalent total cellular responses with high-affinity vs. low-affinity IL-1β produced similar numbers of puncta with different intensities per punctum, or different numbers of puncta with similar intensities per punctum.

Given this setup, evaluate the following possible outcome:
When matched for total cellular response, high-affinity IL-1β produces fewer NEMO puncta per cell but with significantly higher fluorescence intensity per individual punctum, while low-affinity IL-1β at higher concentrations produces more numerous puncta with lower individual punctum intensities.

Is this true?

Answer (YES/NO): NO